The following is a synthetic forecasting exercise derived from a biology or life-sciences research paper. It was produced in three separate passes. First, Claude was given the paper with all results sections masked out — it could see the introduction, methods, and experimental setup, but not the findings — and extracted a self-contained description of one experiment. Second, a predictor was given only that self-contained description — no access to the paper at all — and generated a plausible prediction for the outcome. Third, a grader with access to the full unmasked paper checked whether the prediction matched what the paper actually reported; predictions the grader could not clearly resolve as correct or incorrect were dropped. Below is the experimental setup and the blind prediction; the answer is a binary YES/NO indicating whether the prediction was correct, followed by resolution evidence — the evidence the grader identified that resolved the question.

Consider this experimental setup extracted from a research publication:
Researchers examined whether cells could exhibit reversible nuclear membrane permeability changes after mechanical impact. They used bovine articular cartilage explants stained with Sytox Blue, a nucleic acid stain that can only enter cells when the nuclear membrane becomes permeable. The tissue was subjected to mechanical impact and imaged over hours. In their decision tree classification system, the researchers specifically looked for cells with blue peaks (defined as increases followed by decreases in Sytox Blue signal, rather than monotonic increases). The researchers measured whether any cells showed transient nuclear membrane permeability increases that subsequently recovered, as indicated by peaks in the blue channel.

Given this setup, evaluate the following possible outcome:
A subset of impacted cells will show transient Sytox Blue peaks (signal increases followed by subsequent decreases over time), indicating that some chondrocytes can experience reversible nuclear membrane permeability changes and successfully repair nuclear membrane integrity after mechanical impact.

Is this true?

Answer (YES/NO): YES